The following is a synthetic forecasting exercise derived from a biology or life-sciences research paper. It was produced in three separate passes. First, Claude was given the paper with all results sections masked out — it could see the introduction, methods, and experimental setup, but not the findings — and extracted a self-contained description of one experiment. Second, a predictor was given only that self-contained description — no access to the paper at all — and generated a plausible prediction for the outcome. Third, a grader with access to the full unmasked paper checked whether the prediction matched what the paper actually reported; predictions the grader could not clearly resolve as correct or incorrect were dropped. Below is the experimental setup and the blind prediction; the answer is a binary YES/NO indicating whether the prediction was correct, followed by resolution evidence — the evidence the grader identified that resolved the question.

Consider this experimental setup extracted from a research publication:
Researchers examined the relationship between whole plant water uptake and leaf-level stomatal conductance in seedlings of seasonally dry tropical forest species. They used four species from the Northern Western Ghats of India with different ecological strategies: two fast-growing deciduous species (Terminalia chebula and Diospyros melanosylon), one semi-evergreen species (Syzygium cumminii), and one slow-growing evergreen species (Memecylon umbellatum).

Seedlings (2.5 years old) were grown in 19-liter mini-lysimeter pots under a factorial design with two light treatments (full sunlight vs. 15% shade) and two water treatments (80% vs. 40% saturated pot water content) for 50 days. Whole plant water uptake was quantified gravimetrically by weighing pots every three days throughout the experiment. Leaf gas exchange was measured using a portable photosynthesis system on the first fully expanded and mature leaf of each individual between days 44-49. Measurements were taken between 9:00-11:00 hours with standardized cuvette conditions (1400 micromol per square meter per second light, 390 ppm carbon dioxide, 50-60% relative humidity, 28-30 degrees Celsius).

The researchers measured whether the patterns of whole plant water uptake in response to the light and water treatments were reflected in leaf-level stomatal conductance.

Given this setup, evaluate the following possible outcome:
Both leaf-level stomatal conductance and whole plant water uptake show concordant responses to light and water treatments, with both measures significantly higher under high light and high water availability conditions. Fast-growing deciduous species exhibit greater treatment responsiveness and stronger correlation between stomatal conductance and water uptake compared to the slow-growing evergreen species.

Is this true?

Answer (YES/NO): NO